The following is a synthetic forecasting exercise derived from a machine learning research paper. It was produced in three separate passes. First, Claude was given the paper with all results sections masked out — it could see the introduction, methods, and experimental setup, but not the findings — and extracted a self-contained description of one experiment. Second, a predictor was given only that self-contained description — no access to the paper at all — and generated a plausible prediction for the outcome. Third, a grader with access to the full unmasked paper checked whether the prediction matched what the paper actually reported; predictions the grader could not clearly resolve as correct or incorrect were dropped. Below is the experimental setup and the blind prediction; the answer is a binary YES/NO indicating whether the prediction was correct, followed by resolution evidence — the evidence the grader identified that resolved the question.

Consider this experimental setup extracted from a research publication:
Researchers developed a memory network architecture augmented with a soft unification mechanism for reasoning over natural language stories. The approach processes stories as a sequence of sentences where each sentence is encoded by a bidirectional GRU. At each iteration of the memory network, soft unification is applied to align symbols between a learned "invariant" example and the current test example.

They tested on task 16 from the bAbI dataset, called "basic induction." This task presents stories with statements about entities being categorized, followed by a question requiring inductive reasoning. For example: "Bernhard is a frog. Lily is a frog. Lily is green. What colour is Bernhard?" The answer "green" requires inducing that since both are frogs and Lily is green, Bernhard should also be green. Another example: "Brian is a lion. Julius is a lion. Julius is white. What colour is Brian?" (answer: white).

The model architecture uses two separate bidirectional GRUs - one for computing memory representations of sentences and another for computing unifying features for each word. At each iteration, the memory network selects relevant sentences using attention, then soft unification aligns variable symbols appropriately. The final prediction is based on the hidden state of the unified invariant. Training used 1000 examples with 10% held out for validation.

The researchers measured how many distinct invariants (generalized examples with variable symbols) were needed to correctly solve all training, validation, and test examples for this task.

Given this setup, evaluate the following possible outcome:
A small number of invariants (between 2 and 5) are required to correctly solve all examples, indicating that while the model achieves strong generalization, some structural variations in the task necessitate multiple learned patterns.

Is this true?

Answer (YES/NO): NO